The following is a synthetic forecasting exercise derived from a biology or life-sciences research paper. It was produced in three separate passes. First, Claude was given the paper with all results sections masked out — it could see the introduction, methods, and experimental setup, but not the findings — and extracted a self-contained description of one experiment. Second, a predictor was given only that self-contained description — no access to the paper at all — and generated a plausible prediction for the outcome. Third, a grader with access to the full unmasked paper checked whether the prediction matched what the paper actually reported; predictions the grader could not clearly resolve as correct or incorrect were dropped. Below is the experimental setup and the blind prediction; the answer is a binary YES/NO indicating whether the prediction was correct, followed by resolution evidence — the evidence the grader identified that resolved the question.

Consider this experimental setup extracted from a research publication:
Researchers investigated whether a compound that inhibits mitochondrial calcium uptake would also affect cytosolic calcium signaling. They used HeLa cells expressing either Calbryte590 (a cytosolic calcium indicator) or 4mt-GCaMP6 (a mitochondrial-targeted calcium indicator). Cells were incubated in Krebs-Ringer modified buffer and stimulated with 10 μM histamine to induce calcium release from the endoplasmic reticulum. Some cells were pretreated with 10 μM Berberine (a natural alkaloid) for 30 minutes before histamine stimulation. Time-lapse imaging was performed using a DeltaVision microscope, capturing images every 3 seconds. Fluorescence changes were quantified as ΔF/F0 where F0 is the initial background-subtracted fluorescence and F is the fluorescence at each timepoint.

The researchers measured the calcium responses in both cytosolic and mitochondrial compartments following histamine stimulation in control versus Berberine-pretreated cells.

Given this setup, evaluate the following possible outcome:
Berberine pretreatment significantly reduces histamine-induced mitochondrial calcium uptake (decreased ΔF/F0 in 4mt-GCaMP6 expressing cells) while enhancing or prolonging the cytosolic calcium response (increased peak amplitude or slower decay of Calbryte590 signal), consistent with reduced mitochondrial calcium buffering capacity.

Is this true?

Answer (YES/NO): NO